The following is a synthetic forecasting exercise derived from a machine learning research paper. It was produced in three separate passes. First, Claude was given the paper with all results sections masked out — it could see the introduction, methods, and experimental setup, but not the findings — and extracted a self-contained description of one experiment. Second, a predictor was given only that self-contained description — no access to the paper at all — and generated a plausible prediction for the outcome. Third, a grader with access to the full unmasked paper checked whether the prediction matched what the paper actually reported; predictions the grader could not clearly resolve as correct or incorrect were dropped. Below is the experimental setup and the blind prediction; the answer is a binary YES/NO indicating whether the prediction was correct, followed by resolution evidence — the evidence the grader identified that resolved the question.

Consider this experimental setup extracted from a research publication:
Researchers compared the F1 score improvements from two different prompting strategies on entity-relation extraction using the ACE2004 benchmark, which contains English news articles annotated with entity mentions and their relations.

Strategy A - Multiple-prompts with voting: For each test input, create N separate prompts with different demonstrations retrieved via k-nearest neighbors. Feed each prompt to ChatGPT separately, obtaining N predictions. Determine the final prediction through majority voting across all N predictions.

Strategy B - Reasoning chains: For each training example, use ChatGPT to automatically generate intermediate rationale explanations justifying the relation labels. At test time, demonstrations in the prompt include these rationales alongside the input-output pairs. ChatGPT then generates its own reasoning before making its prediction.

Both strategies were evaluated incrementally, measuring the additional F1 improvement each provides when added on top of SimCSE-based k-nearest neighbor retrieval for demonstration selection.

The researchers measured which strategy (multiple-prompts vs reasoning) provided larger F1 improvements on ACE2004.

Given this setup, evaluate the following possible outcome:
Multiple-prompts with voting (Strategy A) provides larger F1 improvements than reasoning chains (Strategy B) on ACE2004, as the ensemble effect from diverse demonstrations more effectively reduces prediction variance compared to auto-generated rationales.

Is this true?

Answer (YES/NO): YES